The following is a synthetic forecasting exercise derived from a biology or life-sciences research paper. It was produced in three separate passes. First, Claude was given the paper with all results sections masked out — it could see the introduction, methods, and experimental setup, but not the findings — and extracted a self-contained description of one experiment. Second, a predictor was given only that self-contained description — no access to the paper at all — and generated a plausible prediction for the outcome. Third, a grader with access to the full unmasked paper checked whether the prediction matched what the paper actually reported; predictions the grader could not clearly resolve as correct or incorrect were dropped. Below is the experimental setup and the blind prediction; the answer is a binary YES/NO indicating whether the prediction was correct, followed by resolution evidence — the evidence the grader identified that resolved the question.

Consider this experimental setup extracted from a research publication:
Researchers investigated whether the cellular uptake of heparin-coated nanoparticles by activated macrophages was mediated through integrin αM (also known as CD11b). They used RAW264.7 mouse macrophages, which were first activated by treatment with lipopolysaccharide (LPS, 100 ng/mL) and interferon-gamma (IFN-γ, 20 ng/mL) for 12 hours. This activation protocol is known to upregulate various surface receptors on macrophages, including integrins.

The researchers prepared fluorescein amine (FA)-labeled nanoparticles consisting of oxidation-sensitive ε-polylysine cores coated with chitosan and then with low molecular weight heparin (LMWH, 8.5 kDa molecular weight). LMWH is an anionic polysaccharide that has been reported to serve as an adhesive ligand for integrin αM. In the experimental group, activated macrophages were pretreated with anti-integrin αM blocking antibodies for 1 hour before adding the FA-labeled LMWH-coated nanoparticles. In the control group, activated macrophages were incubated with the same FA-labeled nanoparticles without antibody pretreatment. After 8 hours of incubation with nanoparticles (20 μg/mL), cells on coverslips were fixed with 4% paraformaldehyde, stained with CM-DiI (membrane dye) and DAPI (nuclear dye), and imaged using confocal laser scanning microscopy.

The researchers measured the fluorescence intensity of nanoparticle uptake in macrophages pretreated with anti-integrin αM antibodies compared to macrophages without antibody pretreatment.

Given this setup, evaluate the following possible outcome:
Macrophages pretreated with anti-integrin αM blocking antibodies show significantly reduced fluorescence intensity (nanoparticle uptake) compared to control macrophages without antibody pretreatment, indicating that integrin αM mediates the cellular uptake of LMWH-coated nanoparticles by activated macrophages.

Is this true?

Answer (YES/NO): YES